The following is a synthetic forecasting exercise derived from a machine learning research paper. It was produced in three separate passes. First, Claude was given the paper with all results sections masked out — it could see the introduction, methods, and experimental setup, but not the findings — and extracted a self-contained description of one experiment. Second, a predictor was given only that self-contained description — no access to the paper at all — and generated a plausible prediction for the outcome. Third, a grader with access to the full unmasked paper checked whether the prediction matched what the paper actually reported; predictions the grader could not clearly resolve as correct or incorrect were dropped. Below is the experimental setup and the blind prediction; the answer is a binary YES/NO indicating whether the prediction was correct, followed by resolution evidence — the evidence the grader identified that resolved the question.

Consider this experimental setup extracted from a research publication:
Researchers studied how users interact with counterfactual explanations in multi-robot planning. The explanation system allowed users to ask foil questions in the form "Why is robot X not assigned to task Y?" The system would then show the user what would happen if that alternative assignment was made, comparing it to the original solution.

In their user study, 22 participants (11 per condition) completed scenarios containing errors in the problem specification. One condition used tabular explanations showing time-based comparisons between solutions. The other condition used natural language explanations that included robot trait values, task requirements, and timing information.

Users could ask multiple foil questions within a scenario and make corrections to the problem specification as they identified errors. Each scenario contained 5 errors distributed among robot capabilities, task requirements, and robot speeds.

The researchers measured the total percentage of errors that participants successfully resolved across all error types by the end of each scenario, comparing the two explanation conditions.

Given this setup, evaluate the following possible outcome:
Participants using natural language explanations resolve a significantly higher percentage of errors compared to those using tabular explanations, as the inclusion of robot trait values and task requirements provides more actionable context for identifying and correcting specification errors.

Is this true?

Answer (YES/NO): YES